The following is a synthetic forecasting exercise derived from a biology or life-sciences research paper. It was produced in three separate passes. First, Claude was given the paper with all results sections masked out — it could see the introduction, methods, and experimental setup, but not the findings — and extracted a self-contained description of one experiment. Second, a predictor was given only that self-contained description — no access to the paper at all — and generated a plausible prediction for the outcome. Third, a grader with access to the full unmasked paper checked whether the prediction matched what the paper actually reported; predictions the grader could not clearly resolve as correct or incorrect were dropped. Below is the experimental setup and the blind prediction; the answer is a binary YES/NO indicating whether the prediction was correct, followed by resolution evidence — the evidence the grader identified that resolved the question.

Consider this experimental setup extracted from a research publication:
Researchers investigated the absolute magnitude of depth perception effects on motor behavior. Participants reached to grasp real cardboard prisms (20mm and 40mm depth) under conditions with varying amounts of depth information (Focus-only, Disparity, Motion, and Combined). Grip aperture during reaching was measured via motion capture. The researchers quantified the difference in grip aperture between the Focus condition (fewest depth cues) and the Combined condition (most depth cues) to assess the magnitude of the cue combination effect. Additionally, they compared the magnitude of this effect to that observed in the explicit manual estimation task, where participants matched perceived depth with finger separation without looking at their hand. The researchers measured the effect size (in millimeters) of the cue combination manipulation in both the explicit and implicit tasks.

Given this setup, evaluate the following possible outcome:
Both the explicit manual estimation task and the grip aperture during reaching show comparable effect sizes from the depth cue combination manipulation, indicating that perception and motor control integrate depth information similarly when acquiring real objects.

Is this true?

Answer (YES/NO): YES